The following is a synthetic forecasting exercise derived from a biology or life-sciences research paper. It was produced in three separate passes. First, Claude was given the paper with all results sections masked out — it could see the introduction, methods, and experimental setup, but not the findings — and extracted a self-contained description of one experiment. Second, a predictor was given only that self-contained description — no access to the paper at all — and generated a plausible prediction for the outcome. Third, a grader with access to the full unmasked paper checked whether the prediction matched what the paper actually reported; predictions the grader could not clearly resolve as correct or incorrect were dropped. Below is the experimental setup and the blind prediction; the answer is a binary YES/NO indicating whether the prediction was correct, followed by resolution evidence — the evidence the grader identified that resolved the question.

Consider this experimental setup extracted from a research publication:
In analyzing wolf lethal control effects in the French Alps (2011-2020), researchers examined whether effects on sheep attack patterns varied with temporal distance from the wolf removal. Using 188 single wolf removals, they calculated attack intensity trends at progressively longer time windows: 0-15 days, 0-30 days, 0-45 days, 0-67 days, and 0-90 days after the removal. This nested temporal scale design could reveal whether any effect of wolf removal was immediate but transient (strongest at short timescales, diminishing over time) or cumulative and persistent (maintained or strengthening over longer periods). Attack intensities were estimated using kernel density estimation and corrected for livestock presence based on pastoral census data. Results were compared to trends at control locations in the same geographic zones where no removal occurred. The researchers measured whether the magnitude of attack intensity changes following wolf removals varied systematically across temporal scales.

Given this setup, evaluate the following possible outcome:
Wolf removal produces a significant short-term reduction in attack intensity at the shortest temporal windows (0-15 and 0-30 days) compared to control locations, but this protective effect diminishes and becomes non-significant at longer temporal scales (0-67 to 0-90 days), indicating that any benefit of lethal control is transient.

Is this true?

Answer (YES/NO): NO